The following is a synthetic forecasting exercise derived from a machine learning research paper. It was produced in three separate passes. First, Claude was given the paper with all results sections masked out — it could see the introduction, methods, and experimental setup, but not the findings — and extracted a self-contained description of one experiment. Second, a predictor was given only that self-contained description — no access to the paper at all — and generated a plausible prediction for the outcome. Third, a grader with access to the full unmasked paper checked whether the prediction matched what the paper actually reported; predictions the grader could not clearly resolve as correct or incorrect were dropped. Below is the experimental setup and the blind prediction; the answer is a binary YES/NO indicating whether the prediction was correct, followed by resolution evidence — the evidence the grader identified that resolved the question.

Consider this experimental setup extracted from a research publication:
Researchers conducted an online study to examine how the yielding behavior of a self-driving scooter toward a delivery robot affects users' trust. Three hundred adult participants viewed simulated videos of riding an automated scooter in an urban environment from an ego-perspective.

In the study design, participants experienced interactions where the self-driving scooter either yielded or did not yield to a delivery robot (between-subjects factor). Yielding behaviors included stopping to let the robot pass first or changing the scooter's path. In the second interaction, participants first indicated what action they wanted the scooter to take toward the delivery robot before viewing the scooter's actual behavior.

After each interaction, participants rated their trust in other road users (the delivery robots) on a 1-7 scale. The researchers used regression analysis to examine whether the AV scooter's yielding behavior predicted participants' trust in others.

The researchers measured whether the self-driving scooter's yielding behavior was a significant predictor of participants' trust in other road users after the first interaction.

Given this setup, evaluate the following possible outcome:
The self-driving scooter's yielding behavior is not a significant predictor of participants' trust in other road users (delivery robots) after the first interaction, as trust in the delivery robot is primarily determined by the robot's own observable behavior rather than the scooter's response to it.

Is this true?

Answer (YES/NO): NO